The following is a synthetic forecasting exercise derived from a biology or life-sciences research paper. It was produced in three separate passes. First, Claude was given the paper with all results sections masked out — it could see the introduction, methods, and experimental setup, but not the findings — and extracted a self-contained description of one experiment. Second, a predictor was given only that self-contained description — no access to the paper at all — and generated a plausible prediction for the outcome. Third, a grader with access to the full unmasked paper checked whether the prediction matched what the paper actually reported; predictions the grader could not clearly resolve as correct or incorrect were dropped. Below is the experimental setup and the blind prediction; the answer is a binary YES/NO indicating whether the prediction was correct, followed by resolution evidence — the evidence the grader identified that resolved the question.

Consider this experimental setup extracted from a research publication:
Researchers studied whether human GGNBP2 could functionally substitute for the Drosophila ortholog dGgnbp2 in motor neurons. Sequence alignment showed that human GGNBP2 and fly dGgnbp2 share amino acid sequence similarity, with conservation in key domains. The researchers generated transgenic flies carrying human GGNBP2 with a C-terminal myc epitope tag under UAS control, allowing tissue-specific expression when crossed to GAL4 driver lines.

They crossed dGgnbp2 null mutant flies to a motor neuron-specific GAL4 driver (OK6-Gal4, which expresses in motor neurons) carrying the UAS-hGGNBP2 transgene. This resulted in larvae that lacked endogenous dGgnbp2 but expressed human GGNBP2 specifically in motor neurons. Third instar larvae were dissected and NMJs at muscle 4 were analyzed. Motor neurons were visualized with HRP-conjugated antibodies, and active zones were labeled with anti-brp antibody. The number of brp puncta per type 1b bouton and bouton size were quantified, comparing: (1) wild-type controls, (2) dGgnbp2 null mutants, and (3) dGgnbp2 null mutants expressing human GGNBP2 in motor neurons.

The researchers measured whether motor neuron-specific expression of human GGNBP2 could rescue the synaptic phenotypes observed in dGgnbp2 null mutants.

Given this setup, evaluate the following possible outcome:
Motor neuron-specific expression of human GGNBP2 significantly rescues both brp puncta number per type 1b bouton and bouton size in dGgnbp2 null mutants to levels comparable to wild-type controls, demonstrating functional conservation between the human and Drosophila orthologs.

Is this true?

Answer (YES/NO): YES